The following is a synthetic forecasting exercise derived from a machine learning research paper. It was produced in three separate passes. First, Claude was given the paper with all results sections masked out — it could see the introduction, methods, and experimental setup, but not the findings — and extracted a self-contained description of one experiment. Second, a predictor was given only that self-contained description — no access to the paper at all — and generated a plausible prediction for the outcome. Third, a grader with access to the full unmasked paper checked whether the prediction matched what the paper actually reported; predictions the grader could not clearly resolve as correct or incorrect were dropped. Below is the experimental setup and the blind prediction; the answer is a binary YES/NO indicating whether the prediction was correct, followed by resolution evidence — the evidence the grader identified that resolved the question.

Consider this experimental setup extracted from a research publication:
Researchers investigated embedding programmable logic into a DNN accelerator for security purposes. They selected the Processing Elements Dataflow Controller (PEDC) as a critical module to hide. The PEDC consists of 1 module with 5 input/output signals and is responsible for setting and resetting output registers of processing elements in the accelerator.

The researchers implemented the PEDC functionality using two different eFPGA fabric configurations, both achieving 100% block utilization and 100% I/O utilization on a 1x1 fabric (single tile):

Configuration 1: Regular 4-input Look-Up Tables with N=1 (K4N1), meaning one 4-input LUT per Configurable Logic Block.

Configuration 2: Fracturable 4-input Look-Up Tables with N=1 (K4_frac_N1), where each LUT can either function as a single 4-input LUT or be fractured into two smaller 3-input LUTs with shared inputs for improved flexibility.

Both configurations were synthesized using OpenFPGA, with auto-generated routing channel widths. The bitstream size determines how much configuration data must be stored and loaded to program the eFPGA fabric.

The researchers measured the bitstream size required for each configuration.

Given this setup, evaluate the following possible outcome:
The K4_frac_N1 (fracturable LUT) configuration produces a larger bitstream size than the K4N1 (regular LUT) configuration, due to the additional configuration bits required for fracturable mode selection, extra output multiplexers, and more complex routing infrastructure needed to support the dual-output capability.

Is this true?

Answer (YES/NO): YES